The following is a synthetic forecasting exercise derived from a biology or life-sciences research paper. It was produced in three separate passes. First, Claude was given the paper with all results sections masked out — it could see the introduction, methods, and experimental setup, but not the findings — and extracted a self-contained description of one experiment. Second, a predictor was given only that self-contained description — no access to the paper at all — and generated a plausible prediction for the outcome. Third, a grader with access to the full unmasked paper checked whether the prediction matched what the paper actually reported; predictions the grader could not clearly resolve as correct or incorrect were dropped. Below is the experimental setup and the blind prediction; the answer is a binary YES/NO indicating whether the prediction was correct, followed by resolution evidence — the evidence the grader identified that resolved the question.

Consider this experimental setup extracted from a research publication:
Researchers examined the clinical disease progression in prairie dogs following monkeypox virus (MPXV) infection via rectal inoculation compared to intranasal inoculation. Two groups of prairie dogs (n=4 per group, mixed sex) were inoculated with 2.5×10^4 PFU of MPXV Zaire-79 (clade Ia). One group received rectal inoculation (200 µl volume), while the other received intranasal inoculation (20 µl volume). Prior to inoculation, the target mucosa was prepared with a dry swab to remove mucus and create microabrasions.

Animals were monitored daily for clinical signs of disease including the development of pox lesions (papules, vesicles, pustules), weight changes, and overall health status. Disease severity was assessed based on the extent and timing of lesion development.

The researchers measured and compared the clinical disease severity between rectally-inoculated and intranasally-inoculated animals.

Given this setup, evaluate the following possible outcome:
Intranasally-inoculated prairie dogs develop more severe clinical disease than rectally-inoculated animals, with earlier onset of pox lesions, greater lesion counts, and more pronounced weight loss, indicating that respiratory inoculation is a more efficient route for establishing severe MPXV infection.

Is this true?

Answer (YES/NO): NO